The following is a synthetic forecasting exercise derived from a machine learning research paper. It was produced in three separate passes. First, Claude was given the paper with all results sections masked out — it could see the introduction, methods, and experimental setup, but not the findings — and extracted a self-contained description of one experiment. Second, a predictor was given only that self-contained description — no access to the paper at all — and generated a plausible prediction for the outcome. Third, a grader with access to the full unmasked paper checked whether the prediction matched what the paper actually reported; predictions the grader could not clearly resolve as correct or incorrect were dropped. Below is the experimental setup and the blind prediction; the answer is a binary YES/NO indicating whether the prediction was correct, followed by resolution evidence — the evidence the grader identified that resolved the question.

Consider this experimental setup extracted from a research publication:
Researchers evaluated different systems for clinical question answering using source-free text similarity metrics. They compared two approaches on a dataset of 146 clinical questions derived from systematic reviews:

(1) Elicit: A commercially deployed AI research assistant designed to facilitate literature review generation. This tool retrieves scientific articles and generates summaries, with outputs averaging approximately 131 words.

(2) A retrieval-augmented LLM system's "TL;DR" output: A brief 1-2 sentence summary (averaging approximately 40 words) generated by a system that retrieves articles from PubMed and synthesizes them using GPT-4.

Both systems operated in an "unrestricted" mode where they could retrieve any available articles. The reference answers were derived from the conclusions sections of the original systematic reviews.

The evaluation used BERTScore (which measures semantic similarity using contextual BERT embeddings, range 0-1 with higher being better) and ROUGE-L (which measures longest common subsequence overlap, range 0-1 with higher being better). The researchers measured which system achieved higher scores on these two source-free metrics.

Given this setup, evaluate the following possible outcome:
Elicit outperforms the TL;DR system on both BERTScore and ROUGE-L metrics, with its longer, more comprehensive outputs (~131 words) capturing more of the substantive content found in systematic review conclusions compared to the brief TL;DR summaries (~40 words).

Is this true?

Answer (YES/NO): YES